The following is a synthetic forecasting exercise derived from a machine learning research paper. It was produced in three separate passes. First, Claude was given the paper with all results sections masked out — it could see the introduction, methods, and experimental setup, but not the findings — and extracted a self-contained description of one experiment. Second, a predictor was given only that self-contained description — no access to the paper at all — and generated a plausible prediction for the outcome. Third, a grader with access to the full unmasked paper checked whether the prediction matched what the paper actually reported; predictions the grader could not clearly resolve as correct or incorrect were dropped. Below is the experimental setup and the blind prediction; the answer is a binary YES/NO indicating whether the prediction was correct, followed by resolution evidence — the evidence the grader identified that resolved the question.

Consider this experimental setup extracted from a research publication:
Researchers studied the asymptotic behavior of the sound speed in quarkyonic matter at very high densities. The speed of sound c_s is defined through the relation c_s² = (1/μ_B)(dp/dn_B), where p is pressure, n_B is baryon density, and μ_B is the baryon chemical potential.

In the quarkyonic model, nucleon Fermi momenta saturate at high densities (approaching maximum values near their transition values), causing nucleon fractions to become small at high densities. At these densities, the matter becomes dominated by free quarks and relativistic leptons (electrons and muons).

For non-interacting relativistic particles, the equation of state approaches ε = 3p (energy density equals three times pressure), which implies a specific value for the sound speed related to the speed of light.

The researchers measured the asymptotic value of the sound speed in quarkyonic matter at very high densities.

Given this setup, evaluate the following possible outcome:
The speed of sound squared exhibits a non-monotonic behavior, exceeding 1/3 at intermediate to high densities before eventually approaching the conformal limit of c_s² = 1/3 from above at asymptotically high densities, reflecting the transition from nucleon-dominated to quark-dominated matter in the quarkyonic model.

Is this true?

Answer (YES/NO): YES